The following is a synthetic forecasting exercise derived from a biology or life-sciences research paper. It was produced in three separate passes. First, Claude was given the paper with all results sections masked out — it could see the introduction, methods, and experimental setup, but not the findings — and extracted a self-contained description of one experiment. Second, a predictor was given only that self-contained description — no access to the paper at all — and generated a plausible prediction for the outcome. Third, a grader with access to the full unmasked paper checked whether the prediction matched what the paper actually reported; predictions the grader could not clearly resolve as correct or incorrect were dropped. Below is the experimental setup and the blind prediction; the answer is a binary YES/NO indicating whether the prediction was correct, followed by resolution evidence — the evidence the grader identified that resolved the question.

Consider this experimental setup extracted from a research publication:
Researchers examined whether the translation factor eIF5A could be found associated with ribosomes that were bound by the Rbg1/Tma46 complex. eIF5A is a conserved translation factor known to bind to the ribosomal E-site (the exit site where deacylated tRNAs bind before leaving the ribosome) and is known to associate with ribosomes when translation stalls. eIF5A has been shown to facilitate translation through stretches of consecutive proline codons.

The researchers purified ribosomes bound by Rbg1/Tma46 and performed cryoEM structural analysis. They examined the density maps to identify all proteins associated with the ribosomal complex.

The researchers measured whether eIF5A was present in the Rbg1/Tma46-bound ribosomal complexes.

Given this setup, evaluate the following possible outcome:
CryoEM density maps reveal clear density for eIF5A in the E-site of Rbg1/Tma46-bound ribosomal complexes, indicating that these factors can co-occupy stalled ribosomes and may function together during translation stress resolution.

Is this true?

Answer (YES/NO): YES